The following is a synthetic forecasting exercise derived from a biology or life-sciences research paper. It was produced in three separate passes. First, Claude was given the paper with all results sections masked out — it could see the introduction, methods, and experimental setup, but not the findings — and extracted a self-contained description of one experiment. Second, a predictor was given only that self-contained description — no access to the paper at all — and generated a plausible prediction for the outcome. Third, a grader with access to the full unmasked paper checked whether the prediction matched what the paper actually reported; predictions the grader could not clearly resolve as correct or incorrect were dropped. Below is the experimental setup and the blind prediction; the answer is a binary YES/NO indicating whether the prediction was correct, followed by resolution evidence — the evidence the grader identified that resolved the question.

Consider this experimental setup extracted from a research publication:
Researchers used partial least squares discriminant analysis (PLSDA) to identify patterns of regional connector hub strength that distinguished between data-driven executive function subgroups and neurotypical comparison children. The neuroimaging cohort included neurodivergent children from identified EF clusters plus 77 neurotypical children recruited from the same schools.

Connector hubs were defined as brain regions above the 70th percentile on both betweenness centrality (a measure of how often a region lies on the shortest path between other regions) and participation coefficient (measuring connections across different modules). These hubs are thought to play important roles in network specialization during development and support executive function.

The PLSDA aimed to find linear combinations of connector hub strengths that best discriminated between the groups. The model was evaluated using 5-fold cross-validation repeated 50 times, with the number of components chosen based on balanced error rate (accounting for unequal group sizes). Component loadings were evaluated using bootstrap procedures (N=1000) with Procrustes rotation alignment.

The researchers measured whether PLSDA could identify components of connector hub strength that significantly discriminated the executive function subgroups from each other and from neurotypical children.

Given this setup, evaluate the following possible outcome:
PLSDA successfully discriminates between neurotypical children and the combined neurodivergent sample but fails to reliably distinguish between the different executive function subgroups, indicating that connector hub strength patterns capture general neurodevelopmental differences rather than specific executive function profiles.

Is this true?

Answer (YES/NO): NO